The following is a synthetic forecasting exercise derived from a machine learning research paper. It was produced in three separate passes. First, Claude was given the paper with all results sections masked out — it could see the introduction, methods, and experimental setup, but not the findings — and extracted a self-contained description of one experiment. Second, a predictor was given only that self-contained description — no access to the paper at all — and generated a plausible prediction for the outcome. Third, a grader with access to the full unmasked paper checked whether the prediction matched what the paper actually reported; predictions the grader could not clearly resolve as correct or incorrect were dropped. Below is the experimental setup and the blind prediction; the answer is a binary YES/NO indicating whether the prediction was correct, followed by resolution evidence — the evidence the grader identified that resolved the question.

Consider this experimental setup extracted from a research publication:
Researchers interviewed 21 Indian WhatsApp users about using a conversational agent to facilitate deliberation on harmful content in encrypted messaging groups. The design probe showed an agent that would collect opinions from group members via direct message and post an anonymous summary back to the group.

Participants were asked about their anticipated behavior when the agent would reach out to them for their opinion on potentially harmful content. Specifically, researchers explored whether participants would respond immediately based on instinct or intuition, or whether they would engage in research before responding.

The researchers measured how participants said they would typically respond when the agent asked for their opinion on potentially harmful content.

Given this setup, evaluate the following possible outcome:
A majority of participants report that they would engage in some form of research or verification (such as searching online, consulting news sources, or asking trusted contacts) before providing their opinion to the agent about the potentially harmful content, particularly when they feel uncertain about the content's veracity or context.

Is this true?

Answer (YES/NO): YES